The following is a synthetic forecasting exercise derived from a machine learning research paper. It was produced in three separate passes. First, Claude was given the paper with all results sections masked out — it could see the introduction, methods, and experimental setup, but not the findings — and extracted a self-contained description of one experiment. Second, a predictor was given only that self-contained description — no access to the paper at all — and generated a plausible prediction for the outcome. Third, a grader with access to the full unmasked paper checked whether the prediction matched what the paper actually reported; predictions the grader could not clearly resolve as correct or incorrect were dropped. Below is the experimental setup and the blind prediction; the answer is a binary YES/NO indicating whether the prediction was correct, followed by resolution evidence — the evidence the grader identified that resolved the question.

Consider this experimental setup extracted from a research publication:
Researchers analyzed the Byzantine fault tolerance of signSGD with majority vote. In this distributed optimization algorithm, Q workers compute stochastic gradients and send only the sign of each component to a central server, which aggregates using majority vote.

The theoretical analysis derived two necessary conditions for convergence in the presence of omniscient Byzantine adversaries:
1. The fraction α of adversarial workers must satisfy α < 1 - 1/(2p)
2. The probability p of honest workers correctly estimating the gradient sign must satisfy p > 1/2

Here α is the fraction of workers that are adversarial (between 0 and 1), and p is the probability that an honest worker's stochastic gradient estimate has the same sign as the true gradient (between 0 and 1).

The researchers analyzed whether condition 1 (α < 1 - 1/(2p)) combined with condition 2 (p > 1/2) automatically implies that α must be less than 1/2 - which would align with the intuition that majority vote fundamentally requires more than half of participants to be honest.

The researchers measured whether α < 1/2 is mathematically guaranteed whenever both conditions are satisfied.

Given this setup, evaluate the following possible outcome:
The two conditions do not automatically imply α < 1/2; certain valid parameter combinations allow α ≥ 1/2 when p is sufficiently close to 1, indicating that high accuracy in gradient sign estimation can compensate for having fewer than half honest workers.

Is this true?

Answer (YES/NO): NO